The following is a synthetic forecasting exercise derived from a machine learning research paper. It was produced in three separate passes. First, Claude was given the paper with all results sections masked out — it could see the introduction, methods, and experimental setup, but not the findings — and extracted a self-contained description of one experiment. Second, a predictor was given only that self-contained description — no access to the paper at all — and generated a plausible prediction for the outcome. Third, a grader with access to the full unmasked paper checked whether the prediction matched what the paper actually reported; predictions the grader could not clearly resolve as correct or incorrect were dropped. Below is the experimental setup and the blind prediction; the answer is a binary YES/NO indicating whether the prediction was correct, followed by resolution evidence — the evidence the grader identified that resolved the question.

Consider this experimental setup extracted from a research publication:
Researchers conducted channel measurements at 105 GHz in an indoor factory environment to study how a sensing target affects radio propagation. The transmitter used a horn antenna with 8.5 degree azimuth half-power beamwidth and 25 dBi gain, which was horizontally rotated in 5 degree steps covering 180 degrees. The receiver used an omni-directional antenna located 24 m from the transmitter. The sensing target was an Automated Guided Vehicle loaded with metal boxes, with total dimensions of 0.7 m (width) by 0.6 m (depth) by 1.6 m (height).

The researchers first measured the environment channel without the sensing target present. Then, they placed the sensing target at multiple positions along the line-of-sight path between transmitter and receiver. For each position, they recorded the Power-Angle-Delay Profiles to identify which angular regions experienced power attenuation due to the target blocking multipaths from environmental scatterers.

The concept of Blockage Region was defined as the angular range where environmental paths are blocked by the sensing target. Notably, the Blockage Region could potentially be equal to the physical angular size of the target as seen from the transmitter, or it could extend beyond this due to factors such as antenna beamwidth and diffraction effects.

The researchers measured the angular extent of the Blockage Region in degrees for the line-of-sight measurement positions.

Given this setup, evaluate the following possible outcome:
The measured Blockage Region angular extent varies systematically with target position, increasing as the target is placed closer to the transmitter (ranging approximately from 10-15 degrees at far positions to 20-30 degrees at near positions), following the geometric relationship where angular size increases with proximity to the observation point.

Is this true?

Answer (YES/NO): NO